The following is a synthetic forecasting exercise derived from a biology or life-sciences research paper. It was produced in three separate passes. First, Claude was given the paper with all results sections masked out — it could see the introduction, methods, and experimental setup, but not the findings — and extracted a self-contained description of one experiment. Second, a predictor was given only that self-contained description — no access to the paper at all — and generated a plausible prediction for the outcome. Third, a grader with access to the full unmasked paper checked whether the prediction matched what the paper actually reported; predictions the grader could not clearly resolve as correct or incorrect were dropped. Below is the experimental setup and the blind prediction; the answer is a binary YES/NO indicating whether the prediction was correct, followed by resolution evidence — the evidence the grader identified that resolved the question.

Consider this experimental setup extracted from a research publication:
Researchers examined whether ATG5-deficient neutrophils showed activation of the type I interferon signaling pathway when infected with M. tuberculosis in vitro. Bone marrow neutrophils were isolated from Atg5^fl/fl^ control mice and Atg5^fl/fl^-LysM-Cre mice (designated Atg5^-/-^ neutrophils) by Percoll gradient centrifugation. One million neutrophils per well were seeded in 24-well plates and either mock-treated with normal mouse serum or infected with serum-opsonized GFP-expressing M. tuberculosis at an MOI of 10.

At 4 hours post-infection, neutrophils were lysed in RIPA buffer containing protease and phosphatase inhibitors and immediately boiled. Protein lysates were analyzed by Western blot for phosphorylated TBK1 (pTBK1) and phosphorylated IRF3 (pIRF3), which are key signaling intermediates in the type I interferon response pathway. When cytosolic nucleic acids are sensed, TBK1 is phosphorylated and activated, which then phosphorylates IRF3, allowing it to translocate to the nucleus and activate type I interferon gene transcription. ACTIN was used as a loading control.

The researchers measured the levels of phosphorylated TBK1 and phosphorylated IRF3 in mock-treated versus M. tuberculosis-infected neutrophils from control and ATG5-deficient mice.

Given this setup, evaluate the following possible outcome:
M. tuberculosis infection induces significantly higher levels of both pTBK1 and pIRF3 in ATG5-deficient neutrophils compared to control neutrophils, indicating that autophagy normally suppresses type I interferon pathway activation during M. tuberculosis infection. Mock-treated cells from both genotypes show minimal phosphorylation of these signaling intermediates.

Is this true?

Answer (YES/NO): NO